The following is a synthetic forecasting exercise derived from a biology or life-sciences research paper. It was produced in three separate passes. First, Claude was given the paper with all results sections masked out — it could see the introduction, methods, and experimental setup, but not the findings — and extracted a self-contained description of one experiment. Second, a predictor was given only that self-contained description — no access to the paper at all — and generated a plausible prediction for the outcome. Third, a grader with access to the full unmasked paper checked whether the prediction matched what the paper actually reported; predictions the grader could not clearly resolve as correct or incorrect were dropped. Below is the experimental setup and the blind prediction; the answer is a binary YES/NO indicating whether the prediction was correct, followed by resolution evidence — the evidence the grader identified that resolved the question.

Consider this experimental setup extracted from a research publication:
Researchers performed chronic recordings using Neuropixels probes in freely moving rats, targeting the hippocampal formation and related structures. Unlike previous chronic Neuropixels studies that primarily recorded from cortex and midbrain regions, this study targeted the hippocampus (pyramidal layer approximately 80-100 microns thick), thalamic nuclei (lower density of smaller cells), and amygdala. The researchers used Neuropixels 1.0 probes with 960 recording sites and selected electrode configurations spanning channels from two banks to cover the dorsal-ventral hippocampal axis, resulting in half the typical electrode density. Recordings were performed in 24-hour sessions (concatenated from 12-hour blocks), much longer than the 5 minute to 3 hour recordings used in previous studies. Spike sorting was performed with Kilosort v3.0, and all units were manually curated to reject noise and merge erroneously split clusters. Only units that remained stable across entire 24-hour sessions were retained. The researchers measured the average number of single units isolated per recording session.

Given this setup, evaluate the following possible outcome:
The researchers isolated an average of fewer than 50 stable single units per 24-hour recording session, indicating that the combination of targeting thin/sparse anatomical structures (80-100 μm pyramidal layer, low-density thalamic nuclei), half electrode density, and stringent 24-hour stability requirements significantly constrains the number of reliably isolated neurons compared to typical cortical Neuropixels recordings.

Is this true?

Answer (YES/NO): YES